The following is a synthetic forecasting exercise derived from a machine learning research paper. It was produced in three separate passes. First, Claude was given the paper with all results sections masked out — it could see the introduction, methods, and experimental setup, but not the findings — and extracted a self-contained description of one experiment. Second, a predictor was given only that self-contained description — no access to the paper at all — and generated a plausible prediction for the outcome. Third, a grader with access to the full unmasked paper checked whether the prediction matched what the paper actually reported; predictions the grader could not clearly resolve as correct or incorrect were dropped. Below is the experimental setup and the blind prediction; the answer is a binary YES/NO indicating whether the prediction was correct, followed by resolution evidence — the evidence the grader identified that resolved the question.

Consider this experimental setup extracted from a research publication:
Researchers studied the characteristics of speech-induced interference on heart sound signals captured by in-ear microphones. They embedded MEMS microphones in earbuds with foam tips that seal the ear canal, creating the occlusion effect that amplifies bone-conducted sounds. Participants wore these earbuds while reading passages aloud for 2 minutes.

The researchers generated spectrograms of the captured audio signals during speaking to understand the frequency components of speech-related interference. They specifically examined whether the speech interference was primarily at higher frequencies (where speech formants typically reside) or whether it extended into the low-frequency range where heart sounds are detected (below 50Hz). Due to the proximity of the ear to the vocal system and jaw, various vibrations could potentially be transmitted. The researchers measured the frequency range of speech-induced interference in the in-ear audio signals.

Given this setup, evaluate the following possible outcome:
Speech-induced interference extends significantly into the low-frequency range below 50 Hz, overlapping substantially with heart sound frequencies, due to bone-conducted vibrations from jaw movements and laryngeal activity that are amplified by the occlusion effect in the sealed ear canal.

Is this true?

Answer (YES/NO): YES